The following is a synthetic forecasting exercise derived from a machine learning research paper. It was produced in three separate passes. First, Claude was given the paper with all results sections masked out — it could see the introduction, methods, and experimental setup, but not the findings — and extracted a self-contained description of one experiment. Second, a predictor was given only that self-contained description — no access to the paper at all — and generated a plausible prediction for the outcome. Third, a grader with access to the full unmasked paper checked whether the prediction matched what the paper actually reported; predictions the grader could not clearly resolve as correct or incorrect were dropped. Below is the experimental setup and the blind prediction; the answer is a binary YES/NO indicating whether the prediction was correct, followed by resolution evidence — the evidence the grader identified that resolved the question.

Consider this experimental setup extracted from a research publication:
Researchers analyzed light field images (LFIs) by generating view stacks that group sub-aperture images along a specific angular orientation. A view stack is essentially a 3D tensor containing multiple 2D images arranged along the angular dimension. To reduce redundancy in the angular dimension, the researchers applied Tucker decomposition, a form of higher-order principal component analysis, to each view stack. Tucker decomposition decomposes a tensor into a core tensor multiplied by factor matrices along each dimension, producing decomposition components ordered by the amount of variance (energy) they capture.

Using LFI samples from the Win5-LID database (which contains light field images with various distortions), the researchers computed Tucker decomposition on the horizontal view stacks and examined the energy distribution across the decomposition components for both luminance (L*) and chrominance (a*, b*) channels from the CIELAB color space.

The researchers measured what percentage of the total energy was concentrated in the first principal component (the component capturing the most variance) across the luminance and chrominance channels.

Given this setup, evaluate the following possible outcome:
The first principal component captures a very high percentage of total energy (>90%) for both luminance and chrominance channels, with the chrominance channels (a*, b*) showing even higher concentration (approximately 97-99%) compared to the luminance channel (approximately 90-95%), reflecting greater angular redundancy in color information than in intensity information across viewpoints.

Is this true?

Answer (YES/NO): NO